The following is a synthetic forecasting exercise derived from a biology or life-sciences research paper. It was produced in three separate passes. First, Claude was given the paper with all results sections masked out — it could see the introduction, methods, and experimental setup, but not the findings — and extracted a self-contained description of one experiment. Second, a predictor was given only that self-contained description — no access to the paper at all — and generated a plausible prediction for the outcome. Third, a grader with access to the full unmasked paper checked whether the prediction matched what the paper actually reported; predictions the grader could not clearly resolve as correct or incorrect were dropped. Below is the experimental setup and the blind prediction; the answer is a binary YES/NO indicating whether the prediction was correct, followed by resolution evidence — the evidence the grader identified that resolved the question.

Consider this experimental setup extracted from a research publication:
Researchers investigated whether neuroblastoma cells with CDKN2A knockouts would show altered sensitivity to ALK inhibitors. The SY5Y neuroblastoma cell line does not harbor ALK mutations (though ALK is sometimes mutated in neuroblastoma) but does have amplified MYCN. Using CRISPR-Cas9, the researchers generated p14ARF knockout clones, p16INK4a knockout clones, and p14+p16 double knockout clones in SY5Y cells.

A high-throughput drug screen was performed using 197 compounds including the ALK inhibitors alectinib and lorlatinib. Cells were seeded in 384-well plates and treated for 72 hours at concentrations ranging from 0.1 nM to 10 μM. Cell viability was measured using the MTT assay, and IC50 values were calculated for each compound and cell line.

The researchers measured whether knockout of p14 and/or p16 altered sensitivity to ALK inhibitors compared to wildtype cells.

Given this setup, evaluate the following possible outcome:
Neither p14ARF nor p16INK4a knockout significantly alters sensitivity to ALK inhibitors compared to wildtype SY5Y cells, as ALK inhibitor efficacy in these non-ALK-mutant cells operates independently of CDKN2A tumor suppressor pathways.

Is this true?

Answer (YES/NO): NO